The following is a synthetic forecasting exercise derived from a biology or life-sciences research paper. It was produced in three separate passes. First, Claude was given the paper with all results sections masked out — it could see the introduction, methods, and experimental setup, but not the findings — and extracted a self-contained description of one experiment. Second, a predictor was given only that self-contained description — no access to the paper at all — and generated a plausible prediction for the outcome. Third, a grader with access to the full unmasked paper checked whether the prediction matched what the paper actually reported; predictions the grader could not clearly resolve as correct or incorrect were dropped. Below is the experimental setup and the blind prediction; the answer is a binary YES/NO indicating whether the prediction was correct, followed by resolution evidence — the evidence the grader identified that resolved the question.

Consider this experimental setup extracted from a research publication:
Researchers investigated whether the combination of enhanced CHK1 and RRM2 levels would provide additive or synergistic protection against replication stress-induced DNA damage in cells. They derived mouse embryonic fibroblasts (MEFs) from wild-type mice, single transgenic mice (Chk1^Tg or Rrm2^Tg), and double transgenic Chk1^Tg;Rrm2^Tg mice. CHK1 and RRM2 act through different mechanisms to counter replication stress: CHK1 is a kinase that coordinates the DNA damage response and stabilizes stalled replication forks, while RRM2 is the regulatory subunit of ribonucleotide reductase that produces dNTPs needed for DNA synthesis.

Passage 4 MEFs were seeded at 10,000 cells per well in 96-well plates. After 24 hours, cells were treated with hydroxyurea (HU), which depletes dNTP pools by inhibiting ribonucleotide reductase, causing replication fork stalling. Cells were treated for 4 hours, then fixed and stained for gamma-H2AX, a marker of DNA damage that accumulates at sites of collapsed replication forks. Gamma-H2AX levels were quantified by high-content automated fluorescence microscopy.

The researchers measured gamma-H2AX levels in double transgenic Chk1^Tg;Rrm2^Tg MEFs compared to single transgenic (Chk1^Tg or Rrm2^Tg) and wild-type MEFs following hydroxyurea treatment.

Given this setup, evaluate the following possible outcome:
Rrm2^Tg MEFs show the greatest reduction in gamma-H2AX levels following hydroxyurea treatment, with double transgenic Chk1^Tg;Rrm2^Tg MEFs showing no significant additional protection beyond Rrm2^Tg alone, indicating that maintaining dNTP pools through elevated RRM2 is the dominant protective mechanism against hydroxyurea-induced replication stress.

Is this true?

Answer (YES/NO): NO